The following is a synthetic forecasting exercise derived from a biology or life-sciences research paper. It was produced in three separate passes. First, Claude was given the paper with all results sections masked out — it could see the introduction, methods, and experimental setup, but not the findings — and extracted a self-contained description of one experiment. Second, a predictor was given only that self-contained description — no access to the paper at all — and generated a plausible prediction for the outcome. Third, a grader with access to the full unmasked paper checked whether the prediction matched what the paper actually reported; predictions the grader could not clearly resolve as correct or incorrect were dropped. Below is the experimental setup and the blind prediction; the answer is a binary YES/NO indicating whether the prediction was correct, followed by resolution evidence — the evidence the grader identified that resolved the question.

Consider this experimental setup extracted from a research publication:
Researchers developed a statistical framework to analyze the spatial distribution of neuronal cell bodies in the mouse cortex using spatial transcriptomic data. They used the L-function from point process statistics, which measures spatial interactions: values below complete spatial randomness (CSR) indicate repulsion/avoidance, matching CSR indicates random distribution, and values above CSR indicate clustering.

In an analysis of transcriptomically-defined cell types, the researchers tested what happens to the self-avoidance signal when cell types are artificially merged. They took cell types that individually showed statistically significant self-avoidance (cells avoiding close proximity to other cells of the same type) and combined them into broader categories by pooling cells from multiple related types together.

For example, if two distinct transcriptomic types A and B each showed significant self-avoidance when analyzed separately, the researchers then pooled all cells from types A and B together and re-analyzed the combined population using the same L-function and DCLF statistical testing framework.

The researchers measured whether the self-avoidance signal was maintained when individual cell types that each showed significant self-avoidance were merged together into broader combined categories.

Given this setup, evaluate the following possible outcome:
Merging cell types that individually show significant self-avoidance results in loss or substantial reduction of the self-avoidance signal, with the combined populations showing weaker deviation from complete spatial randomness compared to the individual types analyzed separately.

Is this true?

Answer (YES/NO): YES